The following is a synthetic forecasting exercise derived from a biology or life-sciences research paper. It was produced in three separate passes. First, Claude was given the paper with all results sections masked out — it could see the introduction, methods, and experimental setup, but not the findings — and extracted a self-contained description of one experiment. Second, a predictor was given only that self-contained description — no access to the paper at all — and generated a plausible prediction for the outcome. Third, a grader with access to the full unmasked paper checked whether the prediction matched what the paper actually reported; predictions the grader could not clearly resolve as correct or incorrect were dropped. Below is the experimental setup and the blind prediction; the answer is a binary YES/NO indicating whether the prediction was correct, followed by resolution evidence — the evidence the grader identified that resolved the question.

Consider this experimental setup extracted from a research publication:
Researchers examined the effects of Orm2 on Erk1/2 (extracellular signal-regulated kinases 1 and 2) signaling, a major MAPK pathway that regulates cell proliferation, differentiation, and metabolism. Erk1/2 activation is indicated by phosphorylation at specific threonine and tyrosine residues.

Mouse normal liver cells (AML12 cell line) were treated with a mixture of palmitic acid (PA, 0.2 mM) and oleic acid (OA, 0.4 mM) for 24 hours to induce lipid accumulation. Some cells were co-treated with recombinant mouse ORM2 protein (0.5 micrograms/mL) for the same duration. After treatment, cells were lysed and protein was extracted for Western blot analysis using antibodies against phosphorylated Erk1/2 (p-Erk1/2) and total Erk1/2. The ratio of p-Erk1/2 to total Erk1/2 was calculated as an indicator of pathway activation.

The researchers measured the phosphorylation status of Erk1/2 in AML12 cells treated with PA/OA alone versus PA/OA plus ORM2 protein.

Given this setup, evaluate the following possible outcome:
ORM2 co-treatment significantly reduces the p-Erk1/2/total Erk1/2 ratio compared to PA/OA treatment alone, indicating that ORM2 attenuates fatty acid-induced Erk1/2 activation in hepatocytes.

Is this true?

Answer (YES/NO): YES